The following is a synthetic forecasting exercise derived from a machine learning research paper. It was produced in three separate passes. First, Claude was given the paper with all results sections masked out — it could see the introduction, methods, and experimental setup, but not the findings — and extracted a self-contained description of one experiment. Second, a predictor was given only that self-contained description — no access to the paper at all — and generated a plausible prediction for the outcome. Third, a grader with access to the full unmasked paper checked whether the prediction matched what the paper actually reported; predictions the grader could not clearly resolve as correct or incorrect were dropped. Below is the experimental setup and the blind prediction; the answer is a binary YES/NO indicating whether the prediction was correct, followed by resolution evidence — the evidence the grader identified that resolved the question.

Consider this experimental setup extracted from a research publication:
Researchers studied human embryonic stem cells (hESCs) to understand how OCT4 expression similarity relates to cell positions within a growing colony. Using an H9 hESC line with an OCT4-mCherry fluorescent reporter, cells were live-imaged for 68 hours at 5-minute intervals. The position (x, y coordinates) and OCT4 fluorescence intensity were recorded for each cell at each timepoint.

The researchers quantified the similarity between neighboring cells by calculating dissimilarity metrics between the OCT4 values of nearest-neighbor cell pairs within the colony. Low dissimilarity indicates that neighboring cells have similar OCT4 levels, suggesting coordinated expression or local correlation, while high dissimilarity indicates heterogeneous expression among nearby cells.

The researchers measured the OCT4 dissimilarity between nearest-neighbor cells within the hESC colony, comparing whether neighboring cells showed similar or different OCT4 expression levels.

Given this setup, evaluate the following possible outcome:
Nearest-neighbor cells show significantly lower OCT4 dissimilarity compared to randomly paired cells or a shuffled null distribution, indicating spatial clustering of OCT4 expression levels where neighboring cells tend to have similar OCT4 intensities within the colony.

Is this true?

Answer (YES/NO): YES